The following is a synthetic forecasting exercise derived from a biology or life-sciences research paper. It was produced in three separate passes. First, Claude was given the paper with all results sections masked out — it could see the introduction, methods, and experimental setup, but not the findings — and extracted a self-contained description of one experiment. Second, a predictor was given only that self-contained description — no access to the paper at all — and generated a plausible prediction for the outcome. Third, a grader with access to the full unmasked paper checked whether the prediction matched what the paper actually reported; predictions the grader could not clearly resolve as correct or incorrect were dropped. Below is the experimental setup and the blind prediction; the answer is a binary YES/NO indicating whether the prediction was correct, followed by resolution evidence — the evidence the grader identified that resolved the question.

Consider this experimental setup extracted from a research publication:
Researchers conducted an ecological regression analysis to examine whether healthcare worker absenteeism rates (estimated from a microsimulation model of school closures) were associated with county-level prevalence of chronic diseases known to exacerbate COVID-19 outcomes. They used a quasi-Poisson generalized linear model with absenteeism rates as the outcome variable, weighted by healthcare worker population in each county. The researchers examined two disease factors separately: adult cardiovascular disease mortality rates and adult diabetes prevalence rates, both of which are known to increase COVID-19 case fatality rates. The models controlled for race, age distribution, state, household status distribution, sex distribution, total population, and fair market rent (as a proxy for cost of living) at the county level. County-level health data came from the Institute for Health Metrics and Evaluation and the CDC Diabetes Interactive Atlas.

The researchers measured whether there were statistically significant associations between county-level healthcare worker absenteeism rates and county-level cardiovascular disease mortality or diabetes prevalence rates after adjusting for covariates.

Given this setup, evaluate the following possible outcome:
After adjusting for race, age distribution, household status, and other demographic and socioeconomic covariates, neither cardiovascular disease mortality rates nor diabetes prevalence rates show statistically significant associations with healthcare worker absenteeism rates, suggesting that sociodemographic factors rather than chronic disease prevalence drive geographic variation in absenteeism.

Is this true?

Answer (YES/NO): NO